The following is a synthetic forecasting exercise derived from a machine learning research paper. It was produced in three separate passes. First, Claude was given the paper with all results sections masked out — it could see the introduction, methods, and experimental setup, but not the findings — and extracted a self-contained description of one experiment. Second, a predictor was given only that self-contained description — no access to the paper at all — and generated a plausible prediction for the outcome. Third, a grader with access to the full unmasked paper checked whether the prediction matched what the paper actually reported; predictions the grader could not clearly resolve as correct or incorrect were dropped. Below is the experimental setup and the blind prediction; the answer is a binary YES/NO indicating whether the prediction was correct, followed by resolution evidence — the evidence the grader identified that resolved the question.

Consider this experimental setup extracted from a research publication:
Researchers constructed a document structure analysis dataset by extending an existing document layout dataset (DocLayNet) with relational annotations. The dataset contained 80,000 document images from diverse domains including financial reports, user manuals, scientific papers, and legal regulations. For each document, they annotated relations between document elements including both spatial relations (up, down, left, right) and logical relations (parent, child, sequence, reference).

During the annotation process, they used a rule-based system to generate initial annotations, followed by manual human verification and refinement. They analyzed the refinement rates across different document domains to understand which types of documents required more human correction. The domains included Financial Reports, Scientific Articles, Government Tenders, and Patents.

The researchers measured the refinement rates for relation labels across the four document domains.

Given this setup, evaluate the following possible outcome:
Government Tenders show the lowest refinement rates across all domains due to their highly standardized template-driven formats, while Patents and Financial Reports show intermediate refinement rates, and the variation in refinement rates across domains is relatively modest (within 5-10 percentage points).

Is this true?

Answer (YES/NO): NO